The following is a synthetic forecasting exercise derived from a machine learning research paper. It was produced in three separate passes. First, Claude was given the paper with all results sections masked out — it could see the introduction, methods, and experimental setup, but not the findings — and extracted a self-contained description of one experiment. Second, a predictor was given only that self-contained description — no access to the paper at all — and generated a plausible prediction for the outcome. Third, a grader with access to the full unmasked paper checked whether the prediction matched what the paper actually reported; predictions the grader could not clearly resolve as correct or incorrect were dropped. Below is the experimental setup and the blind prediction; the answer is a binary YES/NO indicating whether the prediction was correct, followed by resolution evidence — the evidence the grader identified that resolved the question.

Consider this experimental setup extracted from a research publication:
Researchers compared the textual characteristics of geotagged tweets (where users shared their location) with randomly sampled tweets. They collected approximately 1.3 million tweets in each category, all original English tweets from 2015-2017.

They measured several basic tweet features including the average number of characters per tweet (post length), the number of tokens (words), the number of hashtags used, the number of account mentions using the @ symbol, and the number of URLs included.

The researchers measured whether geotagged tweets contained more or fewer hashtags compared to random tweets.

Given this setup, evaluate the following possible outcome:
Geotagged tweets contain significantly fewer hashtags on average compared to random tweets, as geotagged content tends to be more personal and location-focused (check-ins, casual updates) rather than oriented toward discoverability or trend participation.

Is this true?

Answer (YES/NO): NO